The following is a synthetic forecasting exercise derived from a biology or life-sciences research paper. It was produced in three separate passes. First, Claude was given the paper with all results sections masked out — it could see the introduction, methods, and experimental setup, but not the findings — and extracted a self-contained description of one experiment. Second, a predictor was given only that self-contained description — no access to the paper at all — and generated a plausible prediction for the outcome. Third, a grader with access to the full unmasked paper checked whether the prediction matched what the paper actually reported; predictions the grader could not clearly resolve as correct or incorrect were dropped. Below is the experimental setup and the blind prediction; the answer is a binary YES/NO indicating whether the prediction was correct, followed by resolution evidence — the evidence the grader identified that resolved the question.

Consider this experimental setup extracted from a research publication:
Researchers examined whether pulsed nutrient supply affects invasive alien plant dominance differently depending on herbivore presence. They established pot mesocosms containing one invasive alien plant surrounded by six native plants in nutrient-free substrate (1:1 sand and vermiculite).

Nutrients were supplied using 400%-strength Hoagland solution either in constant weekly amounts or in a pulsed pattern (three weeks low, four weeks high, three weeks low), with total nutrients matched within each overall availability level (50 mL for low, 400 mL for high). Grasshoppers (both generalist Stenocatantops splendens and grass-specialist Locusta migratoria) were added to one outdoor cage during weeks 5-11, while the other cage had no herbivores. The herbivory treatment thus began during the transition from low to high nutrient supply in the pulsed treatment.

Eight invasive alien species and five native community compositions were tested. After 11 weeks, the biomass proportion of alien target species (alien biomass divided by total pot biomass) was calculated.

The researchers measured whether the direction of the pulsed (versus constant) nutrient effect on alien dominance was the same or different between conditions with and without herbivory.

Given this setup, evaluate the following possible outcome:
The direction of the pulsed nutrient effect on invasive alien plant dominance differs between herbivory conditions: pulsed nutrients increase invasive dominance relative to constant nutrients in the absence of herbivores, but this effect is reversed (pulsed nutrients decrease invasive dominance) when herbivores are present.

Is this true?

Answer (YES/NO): NO